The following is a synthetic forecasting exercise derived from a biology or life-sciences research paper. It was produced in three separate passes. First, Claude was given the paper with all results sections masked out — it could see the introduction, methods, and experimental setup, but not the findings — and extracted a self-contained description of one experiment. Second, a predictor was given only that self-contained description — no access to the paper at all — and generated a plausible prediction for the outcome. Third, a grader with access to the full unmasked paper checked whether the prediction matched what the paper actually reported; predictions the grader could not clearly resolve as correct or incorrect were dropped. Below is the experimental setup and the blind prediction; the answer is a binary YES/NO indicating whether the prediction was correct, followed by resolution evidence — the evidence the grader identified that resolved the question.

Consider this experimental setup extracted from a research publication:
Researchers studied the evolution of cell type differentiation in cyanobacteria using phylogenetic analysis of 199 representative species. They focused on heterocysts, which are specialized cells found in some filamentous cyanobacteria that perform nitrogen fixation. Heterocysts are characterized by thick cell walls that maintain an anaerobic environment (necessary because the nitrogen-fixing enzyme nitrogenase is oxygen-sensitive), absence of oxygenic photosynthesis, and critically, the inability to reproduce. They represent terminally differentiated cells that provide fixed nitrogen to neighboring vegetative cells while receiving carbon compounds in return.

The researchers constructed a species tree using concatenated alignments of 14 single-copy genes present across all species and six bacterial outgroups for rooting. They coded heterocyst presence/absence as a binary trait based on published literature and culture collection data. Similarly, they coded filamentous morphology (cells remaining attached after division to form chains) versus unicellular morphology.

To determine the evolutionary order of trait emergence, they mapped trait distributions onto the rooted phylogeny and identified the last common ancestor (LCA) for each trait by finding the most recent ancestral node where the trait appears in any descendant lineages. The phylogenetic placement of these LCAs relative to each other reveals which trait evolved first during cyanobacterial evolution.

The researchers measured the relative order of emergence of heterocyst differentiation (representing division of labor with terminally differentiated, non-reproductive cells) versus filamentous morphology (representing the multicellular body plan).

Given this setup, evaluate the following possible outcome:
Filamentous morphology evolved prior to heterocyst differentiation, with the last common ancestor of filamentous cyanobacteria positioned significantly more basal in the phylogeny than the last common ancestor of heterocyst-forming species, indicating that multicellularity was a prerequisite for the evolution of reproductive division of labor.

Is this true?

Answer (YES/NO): YES